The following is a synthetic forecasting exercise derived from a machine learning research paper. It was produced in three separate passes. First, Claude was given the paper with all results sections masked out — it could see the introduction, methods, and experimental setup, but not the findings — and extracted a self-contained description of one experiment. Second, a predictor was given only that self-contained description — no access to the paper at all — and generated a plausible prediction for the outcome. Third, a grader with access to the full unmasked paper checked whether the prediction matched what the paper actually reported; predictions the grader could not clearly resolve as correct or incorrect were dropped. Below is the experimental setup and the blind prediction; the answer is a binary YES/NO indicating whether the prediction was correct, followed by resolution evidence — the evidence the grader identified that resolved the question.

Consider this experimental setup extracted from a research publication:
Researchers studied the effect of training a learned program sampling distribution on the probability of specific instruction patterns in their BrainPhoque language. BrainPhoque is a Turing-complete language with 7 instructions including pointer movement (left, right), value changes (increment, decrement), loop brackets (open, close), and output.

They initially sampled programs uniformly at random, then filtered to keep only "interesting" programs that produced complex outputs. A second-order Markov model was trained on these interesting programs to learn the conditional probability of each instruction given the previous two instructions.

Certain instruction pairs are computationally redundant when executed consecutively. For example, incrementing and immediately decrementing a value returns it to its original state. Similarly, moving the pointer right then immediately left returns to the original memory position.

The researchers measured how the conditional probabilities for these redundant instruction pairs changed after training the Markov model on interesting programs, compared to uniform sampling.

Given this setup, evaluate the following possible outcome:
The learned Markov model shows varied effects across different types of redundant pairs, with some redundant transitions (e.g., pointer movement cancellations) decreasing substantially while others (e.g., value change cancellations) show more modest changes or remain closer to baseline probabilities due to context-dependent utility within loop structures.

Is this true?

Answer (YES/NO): NO